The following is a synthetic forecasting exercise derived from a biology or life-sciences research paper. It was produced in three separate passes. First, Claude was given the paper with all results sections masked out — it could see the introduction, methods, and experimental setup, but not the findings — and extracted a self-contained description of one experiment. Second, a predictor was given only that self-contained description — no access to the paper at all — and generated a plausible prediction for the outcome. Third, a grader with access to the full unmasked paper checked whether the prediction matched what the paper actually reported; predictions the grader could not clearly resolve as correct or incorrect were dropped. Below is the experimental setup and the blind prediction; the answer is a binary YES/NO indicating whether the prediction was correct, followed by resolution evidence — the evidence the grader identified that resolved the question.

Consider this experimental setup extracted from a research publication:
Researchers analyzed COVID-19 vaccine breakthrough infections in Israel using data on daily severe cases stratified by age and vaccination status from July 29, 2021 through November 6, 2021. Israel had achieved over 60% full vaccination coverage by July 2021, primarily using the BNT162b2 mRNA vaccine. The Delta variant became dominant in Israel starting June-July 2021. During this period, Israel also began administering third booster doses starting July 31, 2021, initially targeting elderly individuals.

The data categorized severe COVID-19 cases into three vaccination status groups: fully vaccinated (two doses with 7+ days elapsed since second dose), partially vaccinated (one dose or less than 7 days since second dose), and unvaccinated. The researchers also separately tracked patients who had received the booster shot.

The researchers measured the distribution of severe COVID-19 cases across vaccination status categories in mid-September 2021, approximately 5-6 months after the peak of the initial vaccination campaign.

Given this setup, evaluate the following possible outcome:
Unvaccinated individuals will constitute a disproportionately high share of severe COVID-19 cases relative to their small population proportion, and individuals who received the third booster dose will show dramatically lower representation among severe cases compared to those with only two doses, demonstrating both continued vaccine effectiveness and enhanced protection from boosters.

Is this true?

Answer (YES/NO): YES